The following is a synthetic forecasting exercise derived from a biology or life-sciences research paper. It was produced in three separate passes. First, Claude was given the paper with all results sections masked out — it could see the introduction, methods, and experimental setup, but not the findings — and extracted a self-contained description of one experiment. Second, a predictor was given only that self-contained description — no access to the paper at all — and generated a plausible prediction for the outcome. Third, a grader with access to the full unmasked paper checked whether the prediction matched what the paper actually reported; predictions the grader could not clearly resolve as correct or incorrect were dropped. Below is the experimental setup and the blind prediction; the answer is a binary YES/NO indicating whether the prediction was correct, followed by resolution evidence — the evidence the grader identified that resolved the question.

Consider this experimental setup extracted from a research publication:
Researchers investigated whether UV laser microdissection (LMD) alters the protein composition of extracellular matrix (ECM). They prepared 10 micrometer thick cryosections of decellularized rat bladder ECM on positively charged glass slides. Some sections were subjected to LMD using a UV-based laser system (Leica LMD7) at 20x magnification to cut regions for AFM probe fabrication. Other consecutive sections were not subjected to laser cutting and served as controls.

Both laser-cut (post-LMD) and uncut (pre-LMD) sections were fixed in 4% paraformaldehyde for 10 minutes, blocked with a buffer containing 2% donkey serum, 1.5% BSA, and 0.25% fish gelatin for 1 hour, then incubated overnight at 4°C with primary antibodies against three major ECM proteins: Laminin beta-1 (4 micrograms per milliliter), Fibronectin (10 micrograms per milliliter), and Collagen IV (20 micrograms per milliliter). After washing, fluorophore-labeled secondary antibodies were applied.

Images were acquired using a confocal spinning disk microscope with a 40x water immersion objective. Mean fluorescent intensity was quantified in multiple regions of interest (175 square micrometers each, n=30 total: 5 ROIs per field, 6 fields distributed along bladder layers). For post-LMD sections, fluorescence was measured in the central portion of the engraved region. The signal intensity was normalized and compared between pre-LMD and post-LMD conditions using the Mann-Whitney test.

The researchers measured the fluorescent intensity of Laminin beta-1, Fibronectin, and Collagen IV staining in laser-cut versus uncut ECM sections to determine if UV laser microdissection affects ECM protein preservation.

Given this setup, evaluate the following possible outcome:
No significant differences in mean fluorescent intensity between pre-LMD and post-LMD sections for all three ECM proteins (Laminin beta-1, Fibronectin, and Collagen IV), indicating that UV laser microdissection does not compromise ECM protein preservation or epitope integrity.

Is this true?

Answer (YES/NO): YES